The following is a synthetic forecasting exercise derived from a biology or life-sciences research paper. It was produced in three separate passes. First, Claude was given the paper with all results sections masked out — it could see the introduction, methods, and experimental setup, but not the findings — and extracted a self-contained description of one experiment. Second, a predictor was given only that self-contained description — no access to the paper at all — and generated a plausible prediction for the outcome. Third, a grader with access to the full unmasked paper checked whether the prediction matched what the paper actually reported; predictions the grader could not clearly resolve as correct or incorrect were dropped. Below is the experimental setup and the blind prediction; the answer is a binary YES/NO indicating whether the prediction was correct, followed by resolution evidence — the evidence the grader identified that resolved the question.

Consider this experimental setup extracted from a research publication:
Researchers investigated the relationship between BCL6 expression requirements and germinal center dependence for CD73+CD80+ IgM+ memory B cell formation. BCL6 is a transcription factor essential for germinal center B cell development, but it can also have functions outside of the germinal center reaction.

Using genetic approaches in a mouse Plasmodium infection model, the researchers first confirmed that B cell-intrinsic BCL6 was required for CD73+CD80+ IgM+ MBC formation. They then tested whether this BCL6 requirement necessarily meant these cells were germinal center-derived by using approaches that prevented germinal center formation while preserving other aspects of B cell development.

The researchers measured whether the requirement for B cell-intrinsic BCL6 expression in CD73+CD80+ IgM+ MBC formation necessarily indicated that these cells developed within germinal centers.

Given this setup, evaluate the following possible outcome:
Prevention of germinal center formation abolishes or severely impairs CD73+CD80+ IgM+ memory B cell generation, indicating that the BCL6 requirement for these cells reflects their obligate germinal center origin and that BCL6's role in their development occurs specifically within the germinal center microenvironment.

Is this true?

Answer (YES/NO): NO